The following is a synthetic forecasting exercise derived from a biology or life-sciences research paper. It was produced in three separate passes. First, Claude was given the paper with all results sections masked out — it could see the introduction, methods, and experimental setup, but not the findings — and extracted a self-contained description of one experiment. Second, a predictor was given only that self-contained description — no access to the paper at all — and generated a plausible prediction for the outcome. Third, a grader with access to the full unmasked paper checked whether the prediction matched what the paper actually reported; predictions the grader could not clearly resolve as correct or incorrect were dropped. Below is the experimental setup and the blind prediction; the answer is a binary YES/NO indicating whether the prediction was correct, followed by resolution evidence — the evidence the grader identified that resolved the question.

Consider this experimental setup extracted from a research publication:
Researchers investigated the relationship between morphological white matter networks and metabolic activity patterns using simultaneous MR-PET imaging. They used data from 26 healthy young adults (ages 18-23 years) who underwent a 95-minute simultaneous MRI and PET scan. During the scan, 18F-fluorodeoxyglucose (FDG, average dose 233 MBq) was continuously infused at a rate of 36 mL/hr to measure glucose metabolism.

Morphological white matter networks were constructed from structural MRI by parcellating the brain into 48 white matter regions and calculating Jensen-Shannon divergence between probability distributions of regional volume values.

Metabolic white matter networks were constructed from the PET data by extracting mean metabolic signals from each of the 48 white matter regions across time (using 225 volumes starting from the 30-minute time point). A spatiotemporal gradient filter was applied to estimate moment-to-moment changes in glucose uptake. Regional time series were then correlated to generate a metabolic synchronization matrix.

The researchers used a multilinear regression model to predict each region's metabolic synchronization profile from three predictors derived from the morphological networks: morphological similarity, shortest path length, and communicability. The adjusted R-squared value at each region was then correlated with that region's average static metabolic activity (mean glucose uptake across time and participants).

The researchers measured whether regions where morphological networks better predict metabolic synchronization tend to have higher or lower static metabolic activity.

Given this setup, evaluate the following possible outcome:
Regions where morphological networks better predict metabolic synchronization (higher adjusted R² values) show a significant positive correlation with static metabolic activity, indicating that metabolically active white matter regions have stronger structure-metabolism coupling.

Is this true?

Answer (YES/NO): NO